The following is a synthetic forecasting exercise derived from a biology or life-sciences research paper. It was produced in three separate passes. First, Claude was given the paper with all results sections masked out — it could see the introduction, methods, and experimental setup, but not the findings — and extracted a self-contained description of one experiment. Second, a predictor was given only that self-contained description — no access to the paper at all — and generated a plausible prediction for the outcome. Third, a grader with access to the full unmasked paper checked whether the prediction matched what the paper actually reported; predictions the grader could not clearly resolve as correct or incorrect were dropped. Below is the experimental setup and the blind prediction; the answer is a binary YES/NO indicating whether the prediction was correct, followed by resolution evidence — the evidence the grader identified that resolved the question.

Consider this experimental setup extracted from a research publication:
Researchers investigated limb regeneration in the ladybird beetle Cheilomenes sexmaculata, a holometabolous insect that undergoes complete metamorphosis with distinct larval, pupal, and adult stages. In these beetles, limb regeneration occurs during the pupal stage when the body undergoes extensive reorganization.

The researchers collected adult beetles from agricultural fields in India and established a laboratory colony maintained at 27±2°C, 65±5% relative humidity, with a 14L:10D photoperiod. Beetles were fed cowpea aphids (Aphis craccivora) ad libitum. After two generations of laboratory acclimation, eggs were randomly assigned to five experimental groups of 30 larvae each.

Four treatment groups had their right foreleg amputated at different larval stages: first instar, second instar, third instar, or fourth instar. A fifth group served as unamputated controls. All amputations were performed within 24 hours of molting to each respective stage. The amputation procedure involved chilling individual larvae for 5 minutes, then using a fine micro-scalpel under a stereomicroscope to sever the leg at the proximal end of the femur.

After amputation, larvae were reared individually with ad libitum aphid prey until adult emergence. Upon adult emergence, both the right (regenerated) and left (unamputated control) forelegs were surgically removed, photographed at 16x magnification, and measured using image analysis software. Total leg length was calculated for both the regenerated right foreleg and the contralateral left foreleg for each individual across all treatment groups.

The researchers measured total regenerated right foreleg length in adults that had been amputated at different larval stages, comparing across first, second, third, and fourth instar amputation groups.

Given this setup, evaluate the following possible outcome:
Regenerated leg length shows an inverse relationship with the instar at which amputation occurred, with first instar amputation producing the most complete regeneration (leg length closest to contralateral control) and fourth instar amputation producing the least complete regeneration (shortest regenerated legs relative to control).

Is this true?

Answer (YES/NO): YES